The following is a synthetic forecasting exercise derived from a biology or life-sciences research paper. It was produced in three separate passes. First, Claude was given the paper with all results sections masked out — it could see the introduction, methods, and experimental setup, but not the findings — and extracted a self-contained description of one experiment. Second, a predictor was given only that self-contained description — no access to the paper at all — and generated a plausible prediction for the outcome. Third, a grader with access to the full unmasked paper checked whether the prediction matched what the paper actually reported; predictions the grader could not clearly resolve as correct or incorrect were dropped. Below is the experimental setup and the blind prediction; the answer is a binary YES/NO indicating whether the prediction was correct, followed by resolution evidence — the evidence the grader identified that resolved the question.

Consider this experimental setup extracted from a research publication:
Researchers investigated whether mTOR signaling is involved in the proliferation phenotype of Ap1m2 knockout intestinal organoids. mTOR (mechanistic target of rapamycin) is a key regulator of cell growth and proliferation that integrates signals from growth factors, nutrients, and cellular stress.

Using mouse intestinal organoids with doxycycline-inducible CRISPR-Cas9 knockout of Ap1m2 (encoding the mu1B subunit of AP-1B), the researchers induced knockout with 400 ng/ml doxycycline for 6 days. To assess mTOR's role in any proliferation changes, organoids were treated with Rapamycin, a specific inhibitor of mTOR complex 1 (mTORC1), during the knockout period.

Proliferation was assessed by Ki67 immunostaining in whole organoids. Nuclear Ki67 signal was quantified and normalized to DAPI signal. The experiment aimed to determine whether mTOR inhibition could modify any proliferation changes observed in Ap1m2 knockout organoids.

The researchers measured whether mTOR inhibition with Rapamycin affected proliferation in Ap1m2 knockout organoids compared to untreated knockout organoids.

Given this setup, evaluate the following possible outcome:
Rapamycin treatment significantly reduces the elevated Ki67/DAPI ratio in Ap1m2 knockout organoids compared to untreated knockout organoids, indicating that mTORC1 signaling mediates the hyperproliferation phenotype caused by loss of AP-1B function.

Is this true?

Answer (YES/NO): YES